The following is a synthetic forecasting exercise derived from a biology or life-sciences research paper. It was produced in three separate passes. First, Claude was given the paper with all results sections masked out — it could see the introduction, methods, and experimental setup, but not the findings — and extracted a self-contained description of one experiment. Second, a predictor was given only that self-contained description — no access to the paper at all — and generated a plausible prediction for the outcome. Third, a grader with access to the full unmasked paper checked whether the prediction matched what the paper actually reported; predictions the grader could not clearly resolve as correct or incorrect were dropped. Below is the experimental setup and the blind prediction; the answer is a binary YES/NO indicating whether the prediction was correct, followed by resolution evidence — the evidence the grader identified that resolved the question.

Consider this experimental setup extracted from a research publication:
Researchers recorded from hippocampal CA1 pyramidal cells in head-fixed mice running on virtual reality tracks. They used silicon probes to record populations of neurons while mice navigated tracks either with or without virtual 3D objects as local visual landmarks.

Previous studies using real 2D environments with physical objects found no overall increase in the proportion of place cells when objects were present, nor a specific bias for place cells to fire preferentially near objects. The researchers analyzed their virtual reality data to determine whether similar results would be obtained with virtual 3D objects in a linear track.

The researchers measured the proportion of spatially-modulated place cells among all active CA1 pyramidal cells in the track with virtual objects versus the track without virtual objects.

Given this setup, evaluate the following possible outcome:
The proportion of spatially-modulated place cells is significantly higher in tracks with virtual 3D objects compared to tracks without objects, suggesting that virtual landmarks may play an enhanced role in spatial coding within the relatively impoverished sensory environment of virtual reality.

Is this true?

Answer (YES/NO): YES